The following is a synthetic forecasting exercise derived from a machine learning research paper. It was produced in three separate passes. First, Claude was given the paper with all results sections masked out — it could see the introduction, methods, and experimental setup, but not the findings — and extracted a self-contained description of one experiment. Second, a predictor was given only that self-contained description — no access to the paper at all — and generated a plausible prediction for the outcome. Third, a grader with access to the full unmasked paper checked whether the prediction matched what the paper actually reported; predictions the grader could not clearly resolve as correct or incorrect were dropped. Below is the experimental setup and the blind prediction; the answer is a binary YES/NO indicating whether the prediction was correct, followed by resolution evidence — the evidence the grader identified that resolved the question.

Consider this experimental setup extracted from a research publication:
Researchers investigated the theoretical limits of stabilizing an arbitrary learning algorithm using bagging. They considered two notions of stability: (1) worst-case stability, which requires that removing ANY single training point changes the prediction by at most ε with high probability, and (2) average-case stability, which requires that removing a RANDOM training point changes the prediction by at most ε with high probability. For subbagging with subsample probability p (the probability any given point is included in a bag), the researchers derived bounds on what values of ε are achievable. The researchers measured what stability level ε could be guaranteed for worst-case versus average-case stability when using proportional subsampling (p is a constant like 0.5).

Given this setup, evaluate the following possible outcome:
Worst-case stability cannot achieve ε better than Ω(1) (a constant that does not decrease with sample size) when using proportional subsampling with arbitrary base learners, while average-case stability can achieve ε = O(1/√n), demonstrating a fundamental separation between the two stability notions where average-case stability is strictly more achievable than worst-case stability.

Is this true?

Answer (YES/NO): YES